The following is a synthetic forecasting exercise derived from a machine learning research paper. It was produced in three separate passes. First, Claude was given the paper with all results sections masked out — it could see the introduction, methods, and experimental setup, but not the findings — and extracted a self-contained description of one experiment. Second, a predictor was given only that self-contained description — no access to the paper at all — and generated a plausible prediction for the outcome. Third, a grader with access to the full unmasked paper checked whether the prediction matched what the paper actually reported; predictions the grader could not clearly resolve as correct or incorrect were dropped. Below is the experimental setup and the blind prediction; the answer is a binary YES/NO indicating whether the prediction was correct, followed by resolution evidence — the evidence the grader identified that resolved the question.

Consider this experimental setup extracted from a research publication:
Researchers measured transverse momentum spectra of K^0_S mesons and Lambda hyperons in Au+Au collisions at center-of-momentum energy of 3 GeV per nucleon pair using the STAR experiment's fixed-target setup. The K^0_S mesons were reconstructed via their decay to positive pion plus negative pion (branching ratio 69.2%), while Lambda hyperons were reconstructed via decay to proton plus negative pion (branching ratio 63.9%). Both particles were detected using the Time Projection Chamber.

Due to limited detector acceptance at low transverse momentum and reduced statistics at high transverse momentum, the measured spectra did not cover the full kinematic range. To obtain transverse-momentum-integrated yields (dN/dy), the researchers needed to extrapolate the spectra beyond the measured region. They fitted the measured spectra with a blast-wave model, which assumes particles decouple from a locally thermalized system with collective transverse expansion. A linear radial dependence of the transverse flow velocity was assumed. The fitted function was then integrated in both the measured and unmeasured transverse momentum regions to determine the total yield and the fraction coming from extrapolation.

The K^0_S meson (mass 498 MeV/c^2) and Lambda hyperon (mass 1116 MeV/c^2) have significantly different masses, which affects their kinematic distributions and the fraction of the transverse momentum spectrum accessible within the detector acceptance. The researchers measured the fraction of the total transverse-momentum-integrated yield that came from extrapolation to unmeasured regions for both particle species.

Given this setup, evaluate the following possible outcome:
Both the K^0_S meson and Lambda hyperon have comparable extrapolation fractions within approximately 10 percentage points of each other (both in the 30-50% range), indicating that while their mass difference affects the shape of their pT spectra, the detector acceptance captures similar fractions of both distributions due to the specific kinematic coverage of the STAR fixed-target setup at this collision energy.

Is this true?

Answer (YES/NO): NO